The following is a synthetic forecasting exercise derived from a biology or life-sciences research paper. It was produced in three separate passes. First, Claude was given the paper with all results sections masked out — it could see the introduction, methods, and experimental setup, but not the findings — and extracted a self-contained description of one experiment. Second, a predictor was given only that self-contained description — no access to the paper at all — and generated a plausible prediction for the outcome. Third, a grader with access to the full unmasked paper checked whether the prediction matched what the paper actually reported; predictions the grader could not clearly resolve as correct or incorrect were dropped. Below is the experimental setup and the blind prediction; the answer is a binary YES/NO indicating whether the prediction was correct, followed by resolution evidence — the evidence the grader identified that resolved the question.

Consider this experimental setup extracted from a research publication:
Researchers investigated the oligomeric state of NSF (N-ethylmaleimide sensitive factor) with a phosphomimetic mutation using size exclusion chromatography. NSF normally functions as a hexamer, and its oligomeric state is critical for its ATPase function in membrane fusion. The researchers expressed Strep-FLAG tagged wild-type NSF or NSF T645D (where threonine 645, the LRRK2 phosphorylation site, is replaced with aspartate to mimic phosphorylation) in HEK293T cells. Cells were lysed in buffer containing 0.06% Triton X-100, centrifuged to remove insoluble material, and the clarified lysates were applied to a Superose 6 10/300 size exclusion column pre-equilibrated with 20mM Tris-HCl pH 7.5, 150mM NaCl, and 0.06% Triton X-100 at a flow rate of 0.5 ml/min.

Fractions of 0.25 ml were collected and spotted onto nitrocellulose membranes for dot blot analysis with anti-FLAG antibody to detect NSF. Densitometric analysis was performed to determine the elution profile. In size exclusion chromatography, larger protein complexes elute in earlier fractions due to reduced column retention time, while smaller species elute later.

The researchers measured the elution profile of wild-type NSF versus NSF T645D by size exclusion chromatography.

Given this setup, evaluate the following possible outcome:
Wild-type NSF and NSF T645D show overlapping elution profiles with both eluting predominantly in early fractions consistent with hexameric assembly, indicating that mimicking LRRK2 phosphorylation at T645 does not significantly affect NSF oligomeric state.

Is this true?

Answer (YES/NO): NO